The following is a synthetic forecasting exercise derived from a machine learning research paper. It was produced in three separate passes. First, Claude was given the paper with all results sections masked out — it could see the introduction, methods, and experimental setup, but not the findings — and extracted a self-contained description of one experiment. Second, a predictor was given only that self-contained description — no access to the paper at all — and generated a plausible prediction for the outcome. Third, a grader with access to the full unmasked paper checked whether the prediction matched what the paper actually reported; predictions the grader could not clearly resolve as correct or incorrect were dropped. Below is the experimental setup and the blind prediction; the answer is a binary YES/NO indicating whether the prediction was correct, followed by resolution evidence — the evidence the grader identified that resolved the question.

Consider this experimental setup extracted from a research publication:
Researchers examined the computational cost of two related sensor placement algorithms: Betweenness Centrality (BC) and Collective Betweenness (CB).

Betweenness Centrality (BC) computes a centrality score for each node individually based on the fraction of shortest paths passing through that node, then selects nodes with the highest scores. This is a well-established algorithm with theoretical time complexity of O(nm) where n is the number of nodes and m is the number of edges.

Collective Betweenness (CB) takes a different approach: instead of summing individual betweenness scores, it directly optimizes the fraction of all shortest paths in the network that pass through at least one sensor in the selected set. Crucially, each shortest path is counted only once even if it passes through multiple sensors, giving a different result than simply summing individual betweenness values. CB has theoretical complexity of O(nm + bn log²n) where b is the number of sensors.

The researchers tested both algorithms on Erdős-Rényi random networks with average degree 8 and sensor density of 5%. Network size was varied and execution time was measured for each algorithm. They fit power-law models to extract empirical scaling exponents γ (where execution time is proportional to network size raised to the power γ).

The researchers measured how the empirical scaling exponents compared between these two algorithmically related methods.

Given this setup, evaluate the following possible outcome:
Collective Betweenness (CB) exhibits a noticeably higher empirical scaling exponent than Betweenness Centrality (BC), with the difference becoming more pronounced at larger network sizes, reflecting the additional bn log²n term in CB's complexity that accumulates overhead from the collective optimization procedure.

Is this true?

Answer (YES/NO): YES